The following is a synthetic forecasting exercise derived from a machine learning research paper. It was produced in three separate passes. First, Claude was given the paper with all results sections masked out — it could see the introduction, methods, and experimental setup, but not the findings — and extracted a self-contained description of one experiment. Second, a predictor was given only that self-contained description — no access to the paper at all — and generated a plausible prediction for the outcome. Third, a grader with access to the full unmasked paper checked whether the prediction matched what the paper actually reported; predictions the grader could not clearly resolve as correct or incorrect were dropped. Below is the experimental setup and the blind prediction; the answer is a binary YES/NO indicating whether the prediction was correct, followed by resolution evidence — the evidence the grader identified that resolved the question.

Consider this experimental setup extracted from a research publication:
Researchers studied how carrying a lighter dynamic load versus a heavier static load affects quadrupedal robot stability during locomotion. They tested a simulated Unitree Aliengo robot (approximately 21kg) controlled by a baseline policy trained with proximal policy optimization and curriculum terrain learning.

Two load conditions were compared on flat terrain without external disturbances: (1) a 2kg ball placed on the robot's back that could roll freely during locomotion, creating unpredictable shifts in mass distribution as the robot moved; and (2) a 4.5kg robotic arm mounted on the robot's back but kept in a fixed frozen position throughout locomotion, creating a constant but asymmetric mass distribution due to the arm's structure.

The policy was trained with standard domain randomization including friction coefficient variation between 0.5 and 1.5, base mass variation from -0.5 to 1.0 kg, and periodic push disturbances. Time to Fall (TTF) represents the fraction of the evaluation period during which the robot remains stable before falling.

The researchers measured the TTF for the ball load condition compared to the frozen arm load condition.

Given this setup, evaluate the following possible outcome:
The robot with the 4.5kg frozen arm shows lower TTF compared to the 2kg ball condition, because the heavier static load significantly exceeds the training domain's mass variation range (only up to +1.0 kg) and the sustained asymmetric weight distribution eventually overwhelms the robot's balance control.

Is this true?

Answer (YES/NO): YES